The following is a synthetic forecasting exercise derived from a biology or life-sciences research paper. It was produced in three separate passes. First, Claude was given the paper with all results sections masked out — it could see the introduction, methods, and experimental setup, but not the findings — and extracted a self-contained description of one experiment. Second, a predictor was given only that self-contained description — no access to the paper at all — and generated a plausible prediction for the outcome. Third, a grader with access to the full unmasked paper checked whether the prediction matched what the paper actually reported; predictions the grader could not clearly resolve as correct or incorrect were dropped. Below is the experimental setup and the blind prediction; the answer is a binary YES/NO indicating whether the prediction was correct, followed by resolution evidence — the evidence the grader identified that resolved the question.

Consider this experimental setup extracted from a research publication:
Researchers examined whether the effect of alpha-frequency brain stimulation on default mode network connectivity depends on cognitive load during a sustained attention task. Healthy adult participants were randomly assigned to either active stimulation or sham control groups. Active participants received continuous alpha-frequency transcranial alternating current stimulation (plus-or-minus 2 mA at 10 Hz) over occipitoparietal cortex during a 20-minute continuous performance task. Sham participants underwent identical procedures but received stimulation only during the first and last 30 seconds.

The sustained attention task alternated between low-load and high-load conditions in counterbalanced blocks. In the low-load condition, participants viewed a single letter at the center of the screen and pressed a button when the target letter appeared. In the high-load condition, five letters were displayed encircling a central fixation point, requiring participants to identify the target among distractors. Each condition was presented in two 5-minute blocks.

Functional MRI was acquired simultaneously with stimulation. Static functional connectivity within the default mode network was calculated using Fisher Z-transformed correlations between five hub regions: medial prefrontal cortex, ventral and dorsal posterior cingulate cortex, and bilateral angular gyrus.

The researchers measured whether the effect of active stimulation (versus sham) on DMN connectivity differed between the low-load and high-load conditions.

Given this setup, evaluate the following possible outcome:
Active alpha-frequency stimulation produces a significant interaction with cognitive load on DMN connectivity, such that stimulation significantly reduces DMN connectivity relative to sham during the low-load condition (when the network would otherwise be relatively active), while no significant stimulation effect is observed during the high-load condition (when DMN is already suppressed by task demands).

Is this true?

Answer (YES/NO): NO